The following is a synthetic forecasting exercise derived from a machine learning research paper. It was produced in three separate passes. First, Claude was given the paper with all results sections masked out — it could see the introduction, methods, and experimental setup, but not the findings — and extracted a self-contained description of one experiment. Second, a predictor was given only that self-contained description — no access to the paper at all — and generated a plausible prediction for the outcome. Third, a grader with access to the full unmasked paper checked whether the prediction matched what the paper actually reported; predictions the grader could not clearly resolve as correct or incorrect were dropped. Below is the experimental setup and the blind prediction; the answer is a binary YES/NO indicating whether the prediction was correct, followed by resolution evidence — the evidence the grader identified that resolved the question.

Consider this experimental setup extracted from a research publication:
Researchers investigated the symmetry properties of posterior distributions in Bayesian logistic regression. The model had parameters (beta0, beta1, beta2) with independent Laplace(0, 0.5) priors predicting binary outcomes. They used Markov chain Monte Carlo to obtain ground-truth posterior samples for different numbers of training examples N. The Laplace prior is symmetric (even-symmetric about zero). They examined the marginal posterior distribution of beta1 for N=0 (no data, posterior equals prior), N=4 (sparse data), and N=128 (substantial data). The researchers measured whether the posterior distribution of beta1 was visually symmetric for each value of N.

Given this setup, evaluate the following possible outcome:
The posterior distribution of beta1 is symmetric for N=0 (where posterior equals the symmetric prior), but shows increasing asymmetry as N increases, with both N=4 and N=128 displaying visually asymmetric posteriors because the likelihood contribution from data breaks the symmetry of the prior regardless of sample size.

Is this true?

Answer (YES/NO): NO